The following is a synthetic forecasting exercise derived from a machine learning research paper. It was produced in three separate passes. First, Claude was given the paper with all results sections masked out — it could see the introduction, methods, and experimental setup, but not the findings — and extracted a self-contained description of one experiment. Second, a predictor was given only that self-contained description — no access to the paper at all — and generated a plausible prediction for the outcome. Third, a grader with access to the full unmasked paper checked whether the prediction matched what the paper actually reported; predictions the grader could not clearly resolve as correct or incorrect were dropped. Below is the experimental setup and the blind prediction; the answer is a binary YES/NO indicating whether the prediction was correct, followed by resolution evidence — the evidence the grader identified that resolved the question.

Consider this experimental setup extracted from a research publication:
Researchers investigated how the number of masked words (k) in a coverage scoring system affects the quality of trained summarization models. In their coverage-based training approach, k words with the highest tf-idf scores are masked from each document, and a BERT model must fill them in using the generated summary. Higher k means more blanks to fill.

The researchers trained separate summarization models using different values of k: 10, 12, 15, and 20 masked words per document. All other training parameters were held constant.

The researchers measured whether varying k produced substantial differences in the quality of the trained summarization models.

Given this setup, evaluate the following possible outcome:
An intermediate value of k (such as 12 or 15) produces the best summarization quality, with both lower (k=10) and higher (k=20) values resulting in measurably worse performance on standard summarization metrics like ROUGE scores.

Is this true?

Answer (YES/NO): NO